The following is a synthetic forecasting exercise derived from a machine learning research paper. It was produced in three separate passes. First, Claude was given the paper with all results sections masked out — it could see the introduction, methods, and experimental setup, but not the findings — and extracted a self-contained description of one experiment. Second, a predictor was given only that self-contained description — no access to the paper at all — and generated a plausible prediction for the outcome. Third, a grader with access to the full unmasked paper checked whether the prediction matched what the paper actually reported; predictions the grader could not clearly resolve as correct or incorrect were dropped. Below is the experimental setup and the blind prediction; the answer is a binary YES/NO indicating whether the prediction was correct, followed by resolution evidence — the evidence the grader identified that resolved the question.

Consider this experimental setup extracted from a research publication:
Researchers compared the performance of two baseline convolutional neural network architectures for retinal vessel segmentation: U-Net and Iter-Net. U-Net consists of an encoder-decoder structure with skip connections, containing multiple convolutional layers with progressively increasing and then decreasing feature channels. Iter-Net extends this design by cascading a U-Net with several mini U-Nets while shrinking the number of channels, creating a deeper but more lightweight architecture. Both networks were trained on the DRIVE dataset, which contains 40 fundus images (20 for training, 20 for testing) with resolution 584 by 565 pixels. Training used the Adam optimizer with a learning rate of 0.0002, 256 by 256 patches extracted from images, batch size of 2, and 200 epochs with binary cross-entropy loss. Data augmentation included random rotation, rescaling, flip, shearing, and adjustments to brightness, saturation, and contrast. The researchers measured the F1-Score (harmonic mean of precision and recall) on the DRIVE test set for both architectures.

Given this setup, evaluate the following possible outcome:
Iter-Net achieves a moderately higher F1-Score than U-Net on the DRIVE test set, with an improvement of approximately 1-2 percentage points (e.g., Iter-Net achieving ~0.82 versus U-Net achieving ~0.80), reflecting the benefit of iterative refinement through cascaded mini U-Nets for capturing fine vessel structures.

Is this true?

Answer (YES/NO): NO